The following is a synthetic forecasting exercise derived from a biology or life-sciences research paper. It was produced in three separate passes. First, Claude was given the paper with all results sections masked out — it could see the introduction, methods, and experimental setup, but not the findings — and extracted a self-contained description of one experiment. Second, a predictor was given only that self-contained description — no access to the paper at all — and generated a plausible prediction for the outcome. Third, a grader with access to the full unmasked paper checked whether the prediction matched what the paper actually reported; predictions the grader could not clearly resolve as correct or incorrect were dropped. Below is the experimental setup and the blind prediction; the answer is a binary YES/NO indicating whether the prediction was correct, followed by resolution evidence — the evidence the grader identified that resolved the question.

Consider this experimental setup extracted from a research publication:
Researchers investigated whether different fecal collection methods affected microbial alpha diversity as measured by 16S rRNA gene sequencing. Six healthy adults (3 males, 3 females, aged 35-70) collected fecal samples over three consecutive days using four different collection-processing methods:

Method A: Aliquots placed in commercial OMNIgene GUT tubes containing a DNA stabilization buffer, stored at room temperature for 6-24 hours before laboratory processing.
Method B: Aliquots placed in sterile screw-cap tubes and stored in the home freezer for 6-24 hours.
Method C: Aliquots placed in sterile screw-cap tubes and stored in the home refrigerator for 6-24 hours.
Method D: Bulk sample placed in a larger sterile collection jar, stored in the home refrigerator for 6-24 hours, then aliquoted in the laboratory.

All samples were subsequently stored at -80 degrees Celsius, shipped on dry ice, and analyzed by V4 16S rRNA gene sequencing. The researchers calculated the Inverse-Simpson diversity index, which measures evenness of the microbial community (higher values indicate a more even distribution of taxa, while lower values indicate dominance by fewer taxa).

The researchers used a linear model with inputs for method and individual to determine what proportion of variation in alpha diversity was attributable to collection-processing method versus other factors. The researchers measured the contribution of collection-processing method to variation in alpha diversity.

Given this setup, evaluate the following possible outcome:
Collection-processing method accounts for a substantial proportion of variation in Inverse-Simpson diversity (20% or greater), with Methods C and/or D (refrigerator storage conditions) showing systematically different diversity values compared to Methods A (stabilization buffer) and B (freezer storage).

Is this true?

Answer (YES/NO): NO